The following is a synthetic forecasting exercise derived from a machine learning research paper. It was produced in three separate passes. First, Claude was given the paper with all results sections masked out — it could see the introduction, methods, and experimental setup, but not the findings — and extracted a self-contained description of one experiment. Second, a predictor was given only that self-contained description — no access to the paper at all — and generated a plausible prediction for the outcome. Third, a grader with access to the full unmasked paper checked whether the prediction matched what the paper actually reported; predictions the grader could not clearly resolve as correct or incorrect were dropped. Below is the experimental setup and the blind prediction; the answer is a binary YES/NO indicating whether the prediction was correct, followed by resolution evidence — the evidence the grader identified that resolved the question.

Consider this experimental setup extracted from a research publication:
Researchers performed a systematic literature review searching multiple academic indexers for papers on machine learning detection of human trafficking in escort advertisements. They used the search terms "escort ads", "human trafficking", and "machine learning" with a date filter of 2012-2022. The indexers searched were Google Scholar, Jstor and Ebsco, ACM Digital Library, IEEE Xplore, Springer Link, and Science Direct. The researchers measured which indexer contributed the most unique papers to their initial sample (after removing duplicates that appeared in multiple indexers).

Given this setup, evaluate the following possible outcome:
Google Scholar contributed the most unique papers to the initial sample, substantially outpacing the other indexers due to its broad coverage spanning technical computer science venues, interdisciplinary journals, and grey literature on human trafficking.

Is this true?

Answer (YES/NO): YES